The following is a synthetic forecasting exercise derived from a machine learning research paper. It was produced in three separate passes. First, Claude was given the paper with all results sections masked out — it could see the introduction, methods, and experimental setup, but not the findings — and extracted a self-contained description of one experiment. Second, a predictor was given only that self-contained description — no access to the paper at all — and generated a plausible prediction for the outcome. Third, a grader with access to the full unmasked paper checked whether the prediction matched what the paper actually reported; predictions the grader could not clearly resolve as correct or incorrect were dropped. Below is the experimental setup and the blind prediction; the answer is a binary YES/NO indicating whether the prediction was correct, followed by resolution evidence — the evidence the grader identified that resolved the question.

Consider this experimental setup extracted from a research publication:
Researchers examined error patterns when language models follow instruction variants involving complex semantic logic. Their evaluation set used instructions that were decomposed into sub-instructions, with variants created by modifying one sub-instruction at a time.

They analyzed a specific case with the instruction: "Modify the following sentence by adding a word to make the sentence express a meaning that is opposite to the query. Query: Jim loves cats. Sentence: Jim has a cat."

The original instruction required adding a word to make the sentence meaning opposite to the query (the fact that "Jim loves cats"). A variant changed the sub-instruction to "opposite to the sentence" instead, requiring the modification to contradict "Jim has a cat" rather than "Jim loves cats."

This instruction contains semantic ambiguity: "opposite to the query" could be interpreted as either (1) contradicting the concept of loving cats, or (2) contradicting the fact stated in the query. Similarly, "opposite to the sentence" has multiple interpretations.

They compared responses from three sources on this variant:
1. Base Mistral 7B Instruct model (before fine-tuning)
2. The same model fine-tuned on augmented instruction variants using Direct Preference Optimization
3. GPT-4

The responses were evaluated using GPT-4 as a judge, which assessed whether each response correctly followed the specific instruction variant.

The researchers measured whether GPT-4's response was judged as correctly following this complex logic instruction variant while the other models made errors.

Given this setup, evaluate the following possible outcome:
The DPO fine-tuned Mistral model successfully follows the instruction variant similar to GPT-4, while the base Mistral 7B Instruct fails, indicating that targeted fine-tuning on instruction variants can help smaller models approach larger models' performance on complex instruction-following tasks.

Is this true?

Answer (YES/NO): NO